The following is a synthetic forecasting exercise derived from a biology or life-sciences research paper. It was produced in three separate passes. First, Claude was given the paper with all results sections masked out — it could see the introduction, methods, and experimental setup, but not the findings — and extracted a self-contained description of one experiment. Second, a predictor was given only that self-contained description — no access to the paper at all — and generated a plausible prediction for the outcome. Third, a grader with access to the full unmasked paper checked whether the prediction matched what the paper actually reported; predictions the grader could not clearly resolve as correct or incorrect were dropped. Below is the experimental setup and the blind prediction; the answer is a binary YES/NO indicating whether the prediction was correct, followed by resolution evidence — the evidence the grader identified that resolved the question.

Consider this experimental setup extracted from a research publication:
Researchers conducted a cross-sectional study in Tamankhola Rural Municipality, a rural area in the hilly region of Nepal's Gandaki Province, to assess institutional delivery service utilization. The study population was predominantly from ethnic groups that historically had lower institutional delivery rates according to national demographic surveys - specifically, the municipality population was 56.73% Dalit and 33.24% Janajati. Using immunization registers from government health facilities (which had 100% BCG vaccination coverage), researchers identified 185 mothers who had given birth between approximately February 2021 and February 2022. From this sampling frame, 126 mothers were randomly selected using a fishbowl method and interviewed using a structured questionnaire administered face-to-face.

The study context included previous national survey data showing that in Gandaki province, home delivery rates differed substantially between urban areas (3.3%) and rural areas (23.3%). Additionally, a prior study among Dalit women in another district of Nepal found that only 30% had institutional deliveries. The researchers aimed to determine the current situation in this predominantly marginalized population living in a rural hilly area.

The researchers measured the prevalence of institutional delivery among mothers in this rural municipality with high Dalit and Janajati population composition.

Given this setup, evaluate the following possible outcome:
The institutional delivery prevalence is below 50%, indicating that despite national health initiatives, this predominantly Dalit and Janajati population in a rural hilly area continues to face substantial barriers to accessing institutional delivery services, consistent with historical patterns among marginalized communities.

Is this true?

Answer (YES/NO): NO